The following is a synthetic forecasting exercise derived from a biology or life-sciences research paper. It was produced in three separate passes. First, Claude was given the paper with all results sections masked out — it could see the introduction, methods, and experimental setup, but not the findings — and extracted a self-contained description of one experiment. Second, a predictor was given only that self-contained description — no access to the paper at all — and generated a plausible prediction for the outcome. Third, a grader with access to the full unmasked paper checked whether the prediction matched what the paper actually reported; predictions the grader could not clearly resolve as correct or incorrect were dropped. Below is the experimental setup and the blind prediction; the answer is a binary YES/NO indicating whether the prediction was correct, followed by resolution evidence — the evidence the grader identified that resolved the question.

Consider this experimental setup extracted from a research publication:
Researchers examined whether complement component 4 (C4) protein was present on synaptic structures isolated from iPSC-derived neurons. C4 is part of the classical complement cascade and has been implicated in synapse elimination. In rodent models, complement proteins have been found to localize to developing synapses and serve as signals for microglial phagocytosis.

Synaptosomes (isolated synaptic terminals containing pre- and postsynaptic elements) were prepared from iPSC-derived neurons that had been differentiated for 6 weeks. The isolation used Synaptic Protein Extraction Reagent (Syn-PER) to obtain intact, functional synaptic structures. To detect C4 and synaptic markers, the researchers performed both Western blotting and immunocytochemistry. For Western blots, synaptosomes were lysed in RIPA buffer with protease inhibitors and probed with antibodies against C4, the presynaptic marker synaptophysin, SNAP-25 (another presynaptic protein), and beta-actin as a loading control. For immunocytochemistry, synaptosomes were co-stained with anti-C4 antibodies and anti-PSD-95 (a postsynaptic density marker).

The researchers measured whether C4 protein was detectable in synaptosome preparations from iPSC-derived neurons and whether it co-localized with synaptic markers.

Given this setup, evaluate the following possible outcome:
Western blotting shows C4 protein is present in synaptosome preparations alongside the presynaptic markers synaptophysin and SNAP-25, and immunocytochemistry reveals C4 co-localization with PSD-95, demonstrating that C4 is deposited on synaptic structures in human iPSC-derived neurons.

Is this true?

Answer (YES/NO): YES